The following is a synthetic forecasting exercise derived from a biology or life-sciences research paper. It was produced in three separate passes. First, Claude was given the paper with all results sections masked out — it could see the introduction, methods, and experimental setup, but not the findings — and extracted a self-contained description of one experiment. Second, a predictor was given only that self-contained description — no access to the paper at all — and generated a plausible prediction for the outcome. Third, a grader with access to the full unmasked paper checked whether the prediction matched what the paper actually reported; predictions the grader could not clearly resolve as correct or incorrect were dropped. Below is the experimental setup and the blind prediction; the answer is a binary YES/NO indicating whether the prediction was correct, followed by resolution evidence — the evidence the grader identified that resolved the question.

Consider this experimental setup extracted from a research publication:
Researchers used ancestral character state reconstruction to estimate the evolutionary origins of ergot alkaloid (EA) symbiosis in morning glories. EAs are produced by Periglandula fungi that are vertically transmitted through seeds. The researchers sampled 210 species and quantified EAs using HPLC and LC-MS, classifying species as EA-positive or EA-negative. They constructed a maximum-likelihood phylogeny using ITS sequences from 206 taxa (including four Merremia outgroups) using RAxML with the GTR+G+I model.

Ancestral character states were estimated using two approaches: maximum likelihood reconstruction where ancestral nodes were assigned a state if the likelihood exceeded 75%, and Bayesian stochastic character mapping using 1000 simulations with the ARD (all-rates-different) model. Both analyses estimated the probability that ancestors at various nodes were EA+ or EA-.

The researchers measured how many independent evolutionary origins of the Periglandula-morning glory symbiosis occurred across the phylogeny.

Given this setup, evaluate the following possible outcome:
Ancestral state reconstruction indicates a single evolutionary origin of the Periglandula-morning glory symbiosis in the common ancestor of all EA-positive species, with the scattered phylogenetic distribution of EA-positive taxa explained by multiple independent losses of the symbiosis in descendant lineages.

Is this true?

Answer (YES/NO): NO